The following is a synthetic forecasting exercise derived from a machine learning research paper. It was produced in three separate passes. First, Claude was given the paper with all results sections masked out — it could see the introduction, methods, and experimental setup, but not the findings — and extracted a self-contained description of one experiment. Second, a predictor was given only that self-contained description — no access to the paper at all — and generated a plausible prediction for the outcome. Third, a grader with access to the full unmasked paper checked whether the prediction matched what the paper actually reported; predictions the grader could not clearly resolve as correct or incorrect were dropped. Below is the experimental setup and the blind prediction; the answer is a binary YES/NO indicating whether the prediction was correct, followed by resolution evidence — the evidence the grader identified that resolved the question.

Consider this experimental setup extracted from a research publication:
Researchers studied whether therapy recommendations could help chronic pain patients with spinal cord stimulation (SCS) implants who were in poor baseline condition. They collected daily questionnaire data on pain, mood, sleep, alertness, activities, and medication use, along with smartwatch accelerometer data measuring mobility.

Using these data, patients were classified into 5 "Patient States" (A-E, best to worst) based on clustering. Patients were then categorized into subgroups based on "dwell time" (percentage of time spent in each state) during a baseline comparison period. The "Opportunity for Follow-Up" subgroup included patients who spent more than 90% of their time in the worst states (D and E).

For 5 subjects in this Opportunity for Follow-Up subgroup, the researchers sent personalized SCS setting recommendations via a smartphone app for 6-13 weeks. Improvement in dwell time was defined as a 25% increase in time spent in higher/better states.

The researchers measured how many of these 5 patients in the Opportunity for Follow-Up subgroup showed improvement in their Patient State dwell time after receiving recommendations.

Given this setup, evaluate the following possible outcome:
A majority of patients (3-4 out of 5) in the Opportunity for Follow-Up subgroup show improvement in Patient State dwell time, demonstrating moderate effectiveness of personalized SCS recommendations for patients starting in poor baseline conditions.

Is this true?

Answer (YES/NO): NO